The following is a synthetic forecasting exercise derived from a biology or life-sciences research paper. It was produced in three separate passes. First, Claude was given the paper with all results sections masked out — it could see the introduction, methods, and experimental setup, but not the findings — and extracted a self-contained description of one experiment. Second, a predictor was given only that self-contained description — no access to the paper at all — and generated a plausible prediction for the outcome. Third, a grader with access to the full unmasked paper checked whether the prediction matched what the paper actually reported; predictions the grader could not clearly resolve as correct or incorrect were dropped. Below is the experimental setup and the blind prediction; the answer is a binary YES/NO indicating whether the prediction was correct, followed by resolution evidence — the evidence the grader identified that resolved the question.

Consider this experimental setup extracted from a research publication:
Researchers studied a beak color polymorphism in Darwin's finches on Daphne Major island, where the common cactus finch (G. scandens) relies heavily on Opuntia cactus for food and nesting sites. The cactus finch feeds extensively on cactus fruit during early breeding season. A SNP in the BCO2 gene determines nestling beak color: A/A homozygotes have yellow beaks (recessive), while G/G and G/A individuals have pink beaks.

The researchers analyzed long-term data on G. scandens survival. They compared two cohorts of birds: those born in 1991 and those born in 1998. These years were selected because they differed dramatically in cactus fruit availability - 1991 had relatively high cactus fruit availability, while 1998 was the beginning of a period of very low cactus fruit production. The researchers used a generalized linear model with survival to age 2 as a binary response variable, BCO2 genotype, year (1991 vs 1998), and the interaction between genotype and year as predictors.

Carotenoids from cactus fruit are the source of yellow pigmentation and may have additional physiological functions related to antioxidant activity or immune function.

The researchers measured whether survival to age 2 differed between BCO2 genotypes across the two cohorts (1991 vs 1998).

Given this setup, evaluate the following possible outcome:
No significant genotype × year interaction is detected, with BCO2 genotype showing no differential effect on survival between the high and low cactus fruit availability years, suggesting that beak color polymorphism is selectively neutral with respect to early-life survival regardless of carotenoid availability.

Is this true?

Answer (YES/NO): NO